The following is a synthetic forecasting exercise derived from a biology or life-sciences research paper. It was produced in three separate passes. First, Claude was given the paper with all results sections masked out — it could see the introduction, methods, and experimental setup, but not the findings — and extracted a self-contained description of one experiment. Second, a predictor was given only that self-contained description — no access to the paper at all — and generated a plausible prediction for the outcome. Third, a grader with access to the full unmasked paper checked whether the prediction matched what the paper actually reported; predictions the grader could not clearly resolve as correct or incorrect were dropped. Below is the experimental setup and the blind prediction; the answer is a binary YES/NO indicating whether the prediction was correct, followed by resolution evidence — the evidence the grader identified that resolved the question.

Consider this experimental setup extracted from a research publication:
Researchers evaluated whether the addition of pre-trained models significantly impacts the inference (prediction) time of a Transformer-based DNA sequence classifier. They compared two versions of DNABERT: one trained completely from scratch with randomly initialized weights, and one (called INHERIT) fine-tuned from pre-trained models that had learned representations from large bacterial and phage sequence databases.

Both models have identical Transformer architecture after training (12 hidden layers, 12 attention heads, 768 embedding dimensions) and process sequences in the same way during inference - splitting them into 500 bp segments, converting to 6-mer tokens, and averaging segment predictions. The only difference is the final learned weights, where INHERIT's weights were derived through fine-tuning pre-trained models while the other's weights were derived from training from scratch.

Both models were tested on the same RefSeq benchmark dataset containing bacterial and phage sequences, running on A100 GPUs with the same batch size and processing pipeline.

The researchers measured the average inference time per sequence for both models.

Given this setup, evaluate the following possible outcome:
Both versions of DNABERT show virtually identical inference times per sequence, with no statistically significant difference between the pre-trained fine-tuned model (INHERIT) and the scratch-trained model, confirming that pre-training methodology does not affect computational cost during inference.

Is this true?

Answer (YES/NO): NO